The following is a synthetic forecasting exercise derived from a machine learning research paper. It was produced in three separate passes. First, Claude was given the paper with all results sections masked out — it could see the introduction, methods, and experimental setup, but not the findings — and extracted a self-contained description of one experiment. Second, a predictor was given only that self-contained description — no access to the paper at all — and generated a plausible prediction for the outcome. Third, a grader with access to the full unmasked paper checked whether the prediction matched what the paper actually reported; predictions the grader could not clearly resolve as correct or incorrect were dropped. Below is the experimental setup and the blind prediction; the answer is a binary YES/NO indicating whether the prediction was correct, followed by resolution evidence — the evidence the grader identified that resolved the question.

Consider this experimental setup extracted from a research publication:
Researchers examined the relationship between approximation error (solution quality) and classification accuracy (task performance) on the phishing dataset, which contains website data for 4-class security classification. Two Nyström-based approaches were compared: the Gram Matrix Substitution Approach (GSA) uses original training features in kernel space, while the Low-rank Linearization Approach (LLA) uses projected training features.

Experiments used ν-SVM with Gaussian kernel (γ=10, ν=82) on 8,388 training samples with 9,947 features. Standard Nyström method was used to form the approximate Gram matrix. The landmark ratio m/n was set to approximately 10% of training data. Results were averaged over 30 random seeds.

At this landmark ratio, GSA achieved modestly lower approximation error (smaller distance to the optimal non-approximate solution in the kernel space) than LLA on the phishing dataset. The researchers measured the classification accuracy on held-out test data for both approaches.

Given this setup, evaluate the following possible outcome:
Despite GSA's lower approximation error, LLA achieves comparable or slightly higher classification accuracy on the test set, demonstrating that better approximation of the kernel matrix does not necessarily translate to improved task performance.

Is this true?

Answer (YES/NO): YES